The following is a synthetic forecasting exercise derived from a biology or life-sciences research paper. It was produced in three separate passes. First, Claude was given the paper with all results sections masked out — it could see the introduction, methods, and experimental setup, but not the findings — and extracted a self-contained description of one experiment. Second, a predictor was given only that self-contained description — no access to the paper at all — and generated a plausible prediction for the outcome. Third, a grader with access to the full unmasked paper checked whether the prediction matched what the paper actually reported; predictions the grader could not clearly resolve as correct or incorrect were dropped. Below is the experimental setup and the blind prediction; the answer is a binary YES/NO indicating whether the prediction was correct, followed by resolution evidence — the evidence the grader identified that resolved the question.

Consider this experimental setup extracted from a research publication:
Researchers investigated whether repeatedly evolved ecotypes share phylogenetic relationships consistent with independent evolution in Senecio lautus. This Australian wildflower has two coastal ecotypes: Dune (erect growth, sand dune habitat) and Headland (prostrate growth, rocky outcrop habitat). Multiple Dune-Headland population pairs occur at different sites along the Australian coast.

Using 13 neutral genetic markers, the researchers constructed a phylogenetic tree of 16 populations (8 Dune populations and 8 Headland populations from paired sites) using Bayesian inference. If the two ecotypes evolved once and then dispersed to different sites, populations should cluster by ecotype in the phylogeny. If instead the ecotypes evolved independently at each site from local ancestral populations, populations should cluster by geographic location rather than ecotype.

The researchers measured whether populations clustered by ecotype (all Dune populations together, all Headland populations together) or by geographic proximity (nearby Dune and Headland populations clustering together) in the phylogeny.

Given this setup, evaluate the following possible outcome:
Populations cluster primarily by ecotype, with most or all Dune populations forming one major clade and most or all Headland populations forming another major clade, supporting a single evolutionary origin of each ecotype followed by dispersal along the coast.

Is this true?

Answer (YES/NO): NO